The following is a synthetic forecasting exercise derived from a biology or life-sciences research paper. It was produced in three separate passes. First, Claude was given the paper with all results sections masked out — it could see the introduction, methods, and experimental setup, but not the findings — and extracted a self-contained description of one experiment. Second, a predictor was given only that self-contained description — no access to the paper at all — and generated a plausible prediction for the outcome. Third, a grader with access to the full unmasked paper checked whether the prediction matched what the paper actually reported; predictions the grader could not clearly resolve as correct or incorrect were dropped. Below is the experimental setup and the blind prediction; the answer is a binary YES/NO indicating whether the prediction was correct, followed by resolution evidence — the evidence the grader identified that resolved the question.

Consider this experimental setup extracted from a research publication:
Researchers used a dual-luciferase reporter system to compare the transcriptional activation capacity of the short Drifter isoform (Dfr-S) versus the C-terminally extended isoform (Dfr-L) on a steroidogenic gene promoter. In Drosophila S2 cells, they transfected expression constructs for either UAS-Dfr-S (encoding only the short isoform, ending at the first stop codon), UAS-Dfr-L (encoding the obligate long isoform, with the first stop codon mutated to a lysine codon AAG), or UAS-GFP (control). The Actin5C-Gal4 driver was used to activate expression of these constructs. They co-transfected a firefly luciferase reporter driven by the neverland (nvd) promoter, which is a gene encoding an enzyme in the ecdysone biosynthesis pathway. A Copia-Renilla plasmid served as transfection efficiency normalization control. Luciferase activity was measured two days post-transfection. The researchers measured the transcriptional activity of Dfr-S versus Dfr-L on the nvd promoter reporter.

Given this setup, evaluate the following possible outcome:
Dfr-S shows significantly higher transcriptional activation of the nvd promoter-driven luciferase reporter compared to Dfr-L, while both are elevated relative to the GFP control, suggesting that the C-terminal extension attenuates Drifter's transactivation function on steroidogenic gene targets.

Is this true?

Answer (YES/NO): NO